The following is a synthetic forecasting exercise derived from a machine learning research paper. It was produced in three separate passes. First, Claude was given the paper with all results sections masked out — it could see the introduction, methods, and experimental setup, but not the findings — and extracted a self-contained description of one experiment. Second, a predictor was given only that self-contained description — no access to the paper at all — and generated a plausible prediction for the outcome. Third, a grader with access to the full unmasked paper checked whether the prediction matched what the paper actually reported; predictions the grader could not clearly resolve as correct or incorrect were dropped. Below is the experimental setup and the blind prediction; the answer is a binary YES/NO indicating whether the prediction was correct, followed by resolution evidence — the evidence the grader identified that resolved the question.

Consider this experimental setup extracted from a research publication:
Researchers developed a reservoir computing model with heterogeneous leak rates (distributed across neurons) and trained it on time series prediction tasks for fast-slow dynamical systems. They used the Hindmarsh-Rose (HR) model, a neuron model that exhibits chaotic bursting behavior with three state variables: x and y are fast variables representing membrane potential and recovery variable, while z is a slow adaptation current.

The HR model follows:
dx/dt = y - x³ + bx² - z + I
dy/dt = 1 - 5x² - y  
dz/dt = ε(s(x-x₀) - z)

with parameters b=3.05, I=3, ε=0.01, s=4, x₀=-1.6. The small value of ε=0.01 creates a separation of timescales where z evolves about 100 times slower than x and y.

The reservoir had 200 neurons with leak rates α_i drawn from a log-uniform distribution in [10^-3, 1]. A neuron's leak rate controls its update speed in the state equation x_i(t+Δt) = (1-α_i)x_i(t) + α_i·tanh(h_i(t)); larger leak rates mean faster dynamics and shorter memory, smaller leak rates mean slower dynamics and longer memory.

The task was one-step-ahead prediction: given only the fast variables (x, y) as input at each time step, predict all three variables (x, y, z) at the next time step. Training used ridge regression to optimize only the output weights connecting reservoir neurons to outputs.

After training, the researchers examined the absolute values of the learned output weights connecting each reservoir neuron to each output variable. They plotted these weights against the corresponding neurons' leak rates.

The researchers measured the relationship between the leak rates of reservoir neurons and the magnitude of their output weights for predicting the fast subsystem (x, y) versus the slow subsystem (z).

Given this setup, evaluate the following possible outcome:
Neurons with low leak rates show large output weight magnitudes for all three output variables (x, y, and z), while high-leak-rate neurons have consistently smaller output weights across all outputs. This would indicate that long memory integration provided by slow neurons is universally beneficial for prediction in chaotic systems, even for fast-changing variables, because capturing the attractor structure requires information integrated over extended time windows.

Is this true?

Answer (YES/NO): NO